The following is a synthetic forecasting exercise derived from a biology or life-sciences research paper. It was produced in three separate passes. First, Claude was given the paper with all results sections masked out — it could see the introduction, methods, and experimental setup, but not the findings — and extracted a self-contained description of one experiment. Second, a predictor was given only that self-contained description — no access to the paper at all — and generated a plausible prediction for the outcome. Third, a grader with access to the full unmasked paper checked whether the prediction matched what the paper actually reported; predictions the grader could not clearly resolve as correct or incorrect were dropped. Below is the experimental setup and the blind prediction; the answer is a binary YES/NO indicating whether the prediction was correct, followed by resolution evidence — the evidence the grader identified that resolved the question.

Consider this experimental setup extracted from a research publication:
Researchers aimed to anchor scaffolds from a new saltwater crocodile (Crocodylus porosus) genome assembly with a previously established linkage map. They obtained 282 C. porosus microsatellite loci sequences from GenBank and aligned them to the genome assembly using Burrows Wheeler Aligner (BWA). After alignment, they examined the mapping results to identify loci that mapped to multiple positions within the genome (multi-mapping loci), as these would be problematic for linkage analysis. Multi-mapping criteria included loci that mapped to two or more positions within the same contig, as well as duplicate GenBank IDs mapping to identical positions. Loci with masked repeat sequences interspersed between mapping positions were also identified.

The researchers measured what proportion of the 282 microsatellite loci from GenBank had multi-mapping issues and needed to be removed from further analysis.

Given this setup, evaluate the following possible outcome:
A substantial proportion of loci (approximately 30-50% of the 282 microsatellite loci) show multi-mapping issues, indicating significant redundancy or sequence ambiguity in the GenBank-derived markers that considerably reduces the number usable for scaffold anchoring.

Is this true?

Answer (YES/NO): NO